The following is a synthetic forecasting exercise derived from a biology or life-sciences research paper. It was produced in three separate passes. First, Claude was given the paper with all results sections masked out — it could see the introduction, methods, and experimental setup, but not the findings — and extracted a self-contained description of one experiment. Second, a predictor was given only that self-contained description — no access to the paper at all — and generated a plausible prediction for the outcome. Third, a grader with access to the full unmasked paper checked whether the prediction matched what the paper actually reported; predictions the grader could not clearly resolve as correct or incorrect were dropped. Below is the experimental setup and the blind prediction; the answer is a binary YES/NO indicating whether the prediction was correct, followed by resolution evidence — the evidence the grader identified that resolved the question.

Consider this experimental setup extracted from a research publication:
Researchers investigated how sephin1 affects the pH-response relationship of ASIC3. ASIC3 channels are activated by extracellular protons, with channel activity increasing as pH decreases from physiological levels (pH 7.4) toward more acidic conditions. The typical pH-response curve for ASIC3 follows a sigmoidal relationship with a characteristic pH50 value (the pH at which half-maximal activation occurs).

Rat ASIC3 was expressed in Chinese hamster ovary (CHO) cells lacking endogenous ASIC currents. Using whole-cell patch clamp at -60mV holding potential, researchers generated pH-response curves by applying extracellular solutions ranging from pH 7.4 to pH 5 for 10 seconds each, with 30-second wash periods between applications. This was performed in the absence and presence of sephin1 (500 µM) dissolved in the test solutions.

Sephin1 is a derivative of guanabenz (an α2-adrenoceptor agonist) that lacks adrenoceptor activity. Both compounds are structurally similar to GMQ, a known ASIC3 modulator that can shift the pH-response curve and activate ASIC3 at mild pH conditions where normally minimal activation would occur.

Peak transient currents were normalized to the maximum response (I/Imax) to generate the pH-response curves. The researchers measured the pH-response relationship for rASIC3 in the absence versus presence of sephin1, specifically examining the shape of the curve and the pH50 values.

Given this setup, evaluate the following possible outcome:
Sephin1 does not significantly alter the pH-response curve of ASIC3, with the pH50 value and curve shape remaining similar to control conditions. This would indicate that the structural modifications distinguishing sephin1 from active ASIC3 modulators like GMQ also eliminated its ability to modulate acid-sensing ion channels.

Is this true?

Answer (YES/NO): NO